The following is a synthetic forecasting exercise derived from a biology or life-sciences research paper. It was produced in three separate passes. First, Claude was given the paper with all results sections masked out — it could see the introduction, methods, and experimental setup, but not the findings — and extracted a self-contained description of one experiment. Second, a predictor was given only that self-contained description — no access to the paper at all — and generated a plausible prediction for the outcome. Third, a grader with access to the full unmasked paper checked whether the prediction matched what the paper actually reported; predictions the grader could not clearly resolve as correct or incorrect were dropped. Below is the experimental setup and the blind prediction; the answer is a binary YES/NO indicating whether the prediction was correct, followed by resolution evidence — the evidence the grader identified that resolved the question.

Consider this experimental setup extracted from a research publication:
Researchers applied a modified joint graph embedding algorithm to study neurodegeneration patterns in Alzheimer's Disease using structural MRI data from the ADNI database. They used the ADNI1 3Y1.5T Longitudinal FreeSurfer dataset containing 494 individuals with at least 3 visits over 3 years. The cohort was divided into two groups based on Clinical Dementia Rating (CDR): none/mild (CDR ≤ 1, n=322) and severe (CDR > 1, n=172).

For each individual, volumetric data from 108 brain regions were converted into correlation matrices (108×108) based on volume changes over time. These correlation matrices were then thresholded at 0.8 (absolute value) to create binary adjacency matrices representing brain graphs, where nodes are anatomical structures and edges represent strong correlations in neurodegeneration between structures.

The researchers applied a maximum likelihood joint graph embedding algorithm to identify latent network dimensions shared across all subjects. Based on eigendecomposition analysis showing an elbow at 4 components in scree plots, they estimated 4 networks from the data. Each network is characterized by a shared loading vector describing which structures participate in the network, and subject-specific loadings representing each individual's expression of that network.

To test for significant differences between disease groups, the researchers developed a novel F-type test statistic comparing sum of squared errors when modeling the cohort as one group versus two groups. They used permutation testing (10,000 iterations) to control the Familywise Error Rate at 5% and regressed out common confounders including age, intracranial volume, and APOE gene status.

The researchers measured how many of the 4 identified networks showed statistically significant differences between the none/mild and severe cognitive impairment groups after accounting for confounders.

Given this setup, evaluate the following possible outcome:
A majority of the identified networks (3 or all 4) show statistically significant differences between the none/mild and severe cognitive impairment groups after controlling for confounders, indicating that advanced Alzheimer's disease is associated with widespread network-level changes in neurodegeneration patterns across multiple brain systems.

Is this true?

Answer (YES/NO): NO